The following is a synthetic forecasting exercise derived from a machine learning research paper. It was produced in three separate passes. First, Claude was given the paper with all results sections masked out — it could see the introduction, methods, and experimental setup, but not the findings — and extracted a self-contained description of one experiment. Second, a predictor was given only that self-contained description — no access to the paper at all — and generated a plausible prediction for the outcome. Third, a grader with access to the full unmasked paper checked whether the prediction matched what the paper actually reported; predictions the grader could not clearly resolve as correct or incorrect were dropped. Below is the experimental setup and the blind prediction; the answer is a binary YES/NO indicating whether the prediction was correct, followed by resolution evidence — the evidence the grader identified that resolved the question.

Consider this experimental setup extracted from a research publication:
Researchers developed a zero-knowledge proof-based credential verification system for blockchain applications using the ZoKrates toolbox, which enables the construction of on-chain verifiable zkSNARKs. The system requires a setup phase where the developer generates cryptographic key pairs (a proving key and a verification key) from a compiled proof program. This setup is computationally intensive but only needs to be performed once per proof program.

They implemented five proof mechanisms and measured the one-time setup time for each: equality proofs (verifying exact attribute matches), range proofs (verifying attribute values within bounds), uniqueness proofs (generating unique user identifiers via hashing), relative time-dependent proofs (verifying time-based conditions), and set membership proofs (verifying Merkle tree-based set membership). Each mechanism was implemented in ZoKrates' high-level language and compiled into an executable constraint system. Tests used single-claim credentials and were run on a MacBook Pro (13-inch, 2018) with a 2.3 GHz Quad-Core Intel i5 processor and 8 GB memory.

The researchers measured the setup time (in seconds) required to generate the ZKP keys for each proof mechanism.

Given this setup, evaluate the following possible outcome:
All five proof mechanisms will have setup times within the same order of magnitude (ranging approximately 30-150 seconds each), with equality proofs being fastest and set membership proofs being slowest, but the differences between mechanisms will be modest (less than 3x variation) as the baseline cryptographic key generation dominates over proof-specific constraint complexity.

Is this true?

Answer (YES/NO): NO